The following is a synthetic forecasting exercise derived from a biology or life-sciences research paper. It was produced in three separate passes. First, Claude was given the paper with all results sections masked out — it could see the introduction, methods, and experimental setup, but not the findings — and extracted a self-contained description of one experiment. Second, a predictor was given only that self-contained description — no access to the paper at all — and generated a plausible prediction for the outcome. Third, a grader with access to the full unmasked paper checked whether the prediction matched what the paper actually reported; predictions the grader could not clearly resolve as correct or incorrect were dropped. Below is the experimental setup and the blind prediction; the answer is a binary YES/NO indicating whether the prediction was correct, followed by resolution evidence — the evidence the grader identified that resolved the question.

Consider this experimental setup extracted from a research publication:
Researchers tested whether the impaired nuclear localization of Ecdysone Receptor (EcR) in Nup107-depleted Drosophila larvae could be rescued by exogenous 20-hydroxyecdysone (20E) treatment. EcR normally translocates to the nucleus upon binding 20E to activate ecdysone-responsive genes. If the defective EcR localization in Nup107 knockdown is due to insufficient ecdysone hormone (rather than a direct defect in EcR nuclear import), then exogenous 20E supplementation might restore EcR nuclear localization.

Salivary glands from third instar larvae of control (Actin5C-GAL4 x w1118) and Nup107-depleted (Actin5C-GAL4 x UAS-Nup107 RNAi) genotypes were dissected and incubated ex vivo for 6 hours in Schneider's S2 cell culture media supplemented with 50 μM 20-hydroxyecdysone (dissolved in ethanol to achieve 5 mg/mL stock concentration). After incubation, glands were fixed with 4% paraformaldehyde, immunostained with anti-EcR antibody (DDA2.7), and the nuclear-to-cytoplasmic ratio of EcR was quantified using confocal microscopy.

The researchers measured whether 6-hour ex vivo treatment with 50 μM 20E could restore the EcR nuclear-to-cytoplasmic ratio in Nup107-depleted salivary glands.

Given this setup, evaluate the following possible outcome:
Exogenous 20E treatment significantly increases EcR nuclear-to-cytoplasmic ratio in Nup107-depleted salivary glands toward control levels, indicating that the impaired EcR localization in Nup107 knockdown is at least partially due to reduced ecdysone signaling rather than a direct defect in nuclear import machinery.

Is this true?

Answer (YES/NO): YES